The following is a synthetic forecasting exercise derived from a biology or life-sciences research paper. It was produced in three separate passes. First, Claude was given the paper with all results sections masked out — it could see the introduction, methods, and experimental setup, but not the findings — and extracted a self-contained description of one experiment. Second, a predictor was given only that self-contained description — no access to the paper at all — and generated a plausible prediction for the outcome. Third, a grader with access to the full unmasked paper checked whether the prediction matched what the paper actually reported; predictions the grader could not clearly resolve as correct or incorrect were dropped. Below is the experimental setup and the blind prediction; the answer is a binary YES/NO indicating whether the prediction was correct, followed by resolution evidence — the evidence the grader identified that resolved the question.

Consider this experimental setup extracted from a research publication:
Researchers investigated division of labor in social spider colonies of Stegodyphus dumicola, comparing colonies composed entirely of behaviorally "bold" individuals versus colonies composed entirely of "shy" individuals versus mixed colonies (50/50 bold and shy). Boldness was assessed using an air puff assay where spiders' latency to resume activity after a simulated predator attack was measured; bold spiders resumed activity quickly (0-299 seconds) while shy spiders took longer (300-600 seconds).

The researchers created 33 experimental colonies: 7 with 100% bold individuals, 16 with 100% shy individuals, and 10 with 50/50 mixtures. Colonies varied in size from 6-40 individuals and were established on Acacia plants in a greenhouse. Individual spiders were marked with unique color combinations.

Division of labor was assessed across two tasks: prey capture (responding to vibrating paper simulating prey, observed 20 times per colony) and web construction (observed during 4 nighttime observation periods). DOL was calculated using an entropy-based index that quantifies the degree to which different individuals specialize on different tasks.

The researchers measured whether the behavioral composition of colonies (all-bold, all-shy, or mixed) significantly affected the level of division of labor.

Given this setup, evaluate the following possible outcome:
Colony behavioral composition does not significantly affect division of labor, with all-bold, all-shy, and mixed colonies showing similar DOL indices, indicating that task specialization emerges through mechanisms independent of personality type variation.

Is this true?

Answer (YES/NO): NO